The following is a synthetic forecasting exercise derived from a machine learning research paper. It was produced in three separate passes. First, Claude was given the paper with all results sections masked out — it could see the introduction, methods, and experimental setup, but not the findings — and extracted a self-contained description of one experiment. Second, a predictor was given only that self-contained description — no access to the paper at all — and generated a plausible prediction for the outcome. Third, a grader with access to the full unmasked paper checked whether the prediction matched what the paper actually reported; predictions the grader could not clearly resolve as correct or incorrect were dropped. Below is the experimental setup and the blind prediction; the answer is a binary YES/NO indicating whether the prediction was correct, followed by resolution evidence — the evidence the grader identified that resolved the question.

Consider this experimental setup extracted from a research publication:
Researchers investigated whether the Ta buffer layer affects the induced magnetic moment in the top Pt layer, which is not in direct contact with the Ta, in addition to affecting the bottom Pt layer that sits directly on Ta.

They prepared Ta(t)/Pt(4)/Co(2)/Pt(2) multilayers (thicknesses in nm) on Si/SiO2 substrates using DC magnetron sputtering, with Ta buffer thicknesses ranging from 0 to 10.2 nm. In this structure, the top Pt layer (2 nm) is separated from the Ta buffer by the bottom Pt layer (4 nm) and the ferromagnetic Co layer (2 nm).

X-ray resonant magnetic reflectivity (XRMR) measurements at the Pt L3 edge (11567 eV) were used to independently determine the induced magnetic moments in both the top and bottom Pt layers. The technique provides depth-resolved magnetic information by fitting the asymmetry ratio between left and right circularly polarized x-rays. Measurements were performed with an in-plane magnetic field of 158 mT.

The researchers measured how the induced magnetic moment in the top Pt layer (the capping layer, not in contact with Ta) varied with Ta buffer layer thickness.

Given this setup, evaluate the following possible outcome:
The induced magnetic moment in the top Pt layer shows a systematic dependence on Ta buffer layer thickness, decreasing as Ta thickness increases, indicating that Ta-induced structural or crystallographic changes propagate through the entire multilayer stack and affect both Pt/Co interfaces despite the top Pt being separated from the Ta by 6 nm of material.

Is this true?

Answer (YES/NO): NO